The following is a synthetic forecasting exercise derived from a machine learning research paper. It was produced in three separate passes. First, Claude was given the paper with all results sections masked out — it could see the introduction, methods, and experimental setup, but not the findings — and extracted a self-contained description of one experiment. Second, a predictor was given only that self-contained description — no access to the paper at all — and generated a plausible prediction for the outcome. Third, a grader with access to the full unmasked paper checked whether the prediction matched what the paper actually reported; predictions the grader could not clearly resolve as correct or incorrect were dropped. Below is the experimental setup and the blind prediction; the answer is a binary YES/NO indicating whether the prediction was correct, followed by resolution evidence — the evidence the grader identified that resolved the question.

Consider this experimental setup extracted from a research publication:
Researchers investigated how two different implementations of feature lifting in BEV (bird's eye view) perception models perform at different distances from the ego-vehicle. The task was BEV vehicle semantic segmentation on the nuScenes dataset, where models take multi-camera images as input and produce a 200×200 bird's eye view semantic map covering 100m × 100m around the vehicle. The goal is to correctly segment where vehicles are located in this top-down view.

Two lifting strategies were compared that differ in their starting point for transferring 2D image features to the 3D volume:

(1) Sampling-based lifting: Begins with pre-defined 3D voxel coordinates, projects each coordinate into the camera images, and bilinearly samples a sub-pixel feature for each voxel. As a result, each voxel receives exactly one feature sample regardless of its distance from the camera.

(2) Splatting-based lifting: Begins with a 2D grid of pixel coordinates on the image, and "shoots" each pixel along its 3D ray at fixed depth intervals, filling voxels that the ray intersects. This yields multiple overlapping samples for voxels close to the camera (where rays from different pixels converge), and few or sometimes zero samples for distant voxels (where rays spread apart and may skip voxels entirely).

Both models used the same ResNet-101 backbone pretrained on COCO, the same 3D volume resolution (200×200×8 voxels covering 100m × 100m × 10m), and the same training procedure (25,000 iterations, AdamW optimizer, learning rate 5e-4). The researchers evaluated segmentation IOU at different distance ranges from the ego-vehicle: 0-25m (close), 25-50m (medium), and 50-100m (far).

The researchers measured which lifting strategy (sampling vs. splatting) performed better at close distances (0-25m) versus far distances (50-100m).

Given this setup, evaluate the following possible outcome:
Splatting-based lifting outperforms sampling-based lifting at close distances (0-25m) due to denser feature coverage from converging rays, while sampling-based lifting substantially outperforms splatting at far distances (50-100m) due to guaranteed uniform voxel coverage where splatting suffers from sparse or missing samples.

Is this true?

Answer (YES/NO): NO